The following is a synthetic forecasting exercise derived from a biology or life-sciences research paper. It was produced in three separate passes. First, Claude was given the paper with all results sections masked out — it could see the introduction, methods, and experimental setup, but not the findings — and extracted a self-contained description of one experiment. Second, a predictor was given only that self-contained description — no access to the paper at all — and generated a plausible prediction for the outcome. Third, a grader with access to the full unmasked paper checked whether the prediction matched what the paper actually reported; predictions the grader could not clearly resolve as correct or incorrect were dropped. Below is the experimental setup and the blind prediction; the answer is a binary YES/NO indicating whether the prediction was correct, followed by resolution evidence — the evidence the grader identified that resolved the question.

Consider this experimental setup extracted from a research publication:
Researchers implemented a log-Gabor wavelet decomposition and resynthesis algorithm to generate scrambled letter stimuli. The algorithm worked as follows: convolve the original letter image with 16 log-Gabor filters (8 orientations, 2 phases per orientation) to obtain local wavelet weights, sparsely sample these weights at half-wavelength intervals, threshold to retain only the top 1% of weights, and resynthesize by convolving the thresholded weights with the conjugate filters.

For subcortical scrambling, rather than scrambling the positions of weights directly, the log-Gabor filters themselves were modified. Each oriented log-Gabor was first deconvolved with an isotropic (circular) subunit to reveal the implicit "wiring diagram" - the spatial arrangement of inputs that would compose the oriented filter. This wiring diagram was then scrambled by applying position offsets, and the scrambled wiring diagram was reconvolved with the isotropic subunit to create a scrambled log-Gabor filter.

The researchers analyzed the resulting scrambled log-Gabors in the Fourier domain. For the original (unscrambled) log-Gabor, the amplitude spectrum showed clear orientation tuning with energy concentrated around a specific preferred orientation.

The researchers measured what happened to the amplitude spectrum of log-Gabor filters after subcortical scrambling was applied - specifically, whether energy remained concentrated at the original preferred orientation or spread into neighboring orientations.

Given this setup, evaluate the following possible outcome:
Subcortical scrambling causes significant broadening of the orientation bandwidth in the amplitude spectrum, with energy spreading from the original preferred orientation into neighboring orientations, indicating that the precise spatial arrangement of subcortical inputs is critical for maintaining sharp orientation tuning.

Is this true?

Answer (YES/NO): YES